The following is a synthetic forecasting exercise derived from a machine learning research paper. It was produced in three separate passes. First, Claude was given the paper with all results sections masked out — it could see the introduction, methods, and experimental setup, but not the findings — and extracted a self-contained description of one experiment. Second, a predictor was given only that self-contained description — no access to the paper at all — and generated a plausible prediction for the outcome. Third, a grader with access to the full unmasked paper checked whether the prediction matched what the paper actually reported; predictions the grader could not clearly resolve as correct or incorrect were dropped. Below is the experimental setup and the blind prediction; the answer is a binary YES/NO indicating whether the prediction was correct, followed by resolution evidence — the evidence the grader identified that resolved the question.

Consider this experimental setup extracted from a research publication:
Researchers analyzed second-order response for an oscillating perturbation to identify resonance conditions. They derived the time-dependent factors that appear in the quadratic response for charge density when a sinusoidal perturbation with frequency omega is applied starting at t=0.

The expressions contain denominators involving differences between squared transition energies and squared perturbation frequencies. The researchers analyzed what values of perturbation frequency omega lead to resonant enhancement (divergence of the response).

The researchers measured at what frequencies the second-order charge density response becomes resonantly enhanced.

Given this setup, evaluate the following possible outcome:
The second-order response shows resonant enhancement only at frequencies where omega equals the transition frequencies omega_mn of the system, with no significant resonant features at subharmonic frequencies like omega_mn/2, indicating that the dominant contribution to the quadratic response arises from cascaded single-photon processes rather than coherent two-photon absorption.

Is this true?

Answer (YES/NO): NO